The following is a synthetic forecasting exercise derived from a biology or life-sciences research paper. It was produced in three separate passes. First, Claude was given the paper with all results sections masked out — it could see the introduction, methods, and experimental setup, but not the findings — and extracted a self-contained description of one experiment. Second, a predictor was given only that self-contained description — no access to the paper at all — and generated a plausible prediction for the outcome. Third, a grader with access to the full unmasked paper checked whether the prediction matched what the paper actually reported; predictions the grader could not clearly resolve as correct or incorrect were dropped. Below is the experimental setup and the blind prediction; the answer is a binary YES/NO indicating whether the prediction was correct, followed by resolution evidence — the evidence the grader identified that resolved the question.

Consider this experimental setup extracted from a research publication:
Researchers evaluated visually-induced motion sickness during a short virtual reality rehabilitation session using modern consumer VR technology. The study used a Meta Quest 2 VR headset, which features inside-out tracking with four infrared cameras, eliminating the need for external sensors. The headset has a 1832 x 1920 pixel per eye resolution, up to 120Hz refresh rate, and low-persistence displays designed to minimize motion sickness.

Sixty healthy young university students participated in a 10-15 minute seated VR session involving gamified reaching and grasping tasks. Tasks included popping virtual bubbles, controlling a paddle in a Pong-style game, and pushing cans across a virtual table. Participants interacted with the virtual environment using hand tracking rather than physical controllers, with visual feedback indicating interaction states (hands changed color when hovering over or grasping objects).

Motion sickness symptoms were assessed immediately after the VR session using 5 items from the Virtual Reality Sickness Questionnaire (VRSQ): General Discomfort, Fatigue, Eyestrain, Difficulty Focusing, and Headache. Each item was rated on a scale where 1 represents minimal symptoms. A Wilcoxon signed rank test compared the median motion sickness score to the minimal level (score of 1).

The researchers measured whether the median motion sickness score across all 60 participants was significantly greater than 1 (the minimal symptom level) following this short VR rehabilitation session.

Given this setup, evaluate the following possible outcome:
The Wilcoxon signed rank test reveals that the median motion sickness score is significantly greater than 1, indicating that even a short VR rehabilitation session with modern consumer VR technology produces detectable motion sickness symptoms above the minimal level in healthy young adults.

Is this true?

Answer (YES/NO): NO